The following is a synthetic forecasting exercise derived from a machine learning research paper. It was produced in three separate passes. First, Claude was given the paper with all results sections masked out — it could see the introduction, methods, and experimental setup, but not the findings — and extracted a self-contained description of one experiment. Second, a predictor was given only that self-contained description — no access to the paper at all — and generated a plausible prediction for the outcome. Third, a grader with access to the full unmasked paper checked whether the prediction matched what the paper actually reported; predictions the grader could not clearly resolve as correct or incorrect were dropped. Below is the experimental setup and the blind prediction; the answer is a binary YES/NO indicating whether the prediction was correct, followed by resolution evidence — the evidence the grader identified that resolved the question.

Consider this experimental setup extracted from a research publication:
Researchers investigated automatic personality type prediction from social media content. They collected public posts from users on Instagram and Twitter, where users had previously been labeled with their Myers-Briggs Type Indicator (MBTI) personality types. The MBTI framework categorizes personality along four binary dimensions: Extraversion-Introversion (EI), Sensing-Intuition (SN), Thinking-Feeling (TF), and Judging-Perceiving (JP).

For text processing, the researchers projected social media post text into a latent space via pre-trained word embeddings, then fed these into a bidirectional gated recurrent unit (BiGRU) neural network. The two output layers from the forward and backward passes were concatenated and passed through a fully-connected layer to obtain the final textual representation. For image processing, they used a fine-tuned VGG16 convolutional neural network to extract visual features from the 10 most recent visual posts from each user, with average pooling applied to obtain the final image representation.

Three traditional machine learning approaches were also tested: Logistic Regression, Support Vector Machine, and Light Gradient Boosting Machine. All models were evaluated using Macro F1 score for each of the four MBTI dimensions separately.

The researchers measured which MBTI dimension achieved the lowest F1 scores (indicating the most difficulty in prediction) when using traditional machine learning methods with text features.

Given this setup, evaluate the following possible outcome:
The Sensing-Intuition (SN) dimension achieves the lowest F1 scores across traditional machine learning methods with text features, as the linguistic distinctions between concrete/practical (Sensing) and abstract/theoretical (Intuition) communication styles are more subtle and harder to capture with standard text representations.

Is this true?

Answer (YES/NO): YES